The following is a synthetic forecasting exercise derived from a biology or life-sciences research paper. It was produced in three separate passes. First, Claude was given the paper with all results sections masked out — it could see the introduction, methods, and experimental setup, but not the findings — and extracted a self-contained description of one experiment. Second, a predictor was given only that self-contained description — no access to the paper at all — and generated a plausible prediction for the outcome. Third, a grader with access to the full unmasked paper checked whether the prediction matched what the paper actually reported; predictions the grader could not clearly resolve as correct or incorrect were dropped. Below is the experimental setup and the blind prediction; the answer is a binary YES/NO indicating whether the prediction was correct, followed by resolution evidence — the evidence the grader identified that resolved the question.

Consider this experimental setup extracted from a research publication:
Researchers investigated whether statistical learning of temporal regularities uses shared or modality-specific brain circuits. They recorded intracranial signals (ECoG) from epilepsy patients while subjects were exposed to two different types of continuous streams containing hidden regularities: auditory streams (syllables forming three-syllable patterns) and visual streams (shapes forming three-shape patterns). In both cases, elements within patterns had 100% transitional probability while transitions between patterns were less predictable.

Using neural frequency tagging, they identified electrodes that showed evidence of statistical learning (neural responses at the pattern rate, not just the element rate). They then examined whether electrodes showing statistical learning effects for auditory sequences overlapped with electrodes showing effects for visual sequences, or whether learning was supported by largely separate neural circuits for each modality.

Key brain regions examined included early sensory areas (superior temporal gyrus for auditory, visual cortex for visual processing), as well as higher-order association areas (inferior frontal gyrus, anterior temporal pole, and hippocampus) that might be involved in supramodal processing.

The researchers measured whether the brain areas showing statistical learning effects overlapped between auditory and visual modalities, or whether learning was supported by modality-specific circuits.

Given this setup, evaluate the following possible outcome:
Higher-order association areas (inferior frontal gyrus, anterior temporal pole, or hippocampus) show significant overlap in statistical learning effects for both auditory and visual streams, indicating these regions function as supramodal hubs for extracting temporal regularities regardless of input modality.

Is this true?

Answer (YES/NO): YES